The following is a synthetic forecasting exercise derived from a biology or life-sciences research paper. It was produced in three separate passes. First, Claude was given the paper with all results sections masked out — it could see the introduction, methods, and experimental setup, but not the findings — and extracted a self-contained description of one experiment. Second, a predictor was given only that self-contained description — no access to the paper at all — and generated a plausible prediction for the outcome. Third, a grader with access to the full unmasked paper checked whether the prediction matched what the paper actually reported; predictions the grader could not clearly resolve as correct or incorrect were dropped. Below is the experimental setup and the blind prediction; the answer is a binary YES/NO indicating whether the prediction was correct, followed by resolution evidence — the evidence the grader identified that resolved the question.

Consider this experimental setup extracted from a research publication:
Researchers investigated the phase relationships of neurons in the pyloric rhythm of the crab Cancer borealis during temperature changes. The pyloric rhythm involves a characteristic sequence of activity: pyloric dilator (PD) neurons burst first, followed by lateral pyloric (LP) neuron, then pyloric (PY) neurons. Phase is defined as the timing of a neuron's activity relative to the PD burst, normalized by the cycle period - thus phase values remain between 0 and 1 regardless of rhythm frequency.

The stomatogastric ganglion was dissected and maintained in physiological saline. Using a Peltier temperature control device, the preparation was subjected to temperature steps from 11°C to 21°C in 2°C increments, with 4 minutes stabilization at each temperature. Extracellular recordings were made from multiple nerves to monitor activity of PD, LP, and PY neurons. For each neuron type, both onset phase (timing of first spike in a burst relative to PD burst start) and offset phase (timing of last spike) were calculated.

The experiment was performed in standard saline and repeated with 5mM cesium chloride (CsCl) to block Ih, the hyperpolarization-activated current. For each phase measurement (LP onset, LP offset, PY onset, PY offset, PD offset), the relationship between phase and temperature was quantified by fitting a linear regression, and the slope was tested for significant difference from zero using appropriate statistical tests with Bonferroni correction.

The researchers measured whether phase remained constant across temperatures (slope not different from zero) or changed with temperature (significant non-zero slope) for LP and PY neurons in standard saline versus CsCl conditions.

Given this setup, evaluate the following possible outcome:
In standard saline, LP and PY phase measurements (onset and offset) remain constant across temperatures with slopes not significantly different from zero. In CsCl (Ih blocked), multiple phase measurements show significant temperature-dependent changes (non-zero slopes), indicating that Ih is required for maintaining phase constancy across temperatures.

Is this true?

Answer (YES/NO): NO